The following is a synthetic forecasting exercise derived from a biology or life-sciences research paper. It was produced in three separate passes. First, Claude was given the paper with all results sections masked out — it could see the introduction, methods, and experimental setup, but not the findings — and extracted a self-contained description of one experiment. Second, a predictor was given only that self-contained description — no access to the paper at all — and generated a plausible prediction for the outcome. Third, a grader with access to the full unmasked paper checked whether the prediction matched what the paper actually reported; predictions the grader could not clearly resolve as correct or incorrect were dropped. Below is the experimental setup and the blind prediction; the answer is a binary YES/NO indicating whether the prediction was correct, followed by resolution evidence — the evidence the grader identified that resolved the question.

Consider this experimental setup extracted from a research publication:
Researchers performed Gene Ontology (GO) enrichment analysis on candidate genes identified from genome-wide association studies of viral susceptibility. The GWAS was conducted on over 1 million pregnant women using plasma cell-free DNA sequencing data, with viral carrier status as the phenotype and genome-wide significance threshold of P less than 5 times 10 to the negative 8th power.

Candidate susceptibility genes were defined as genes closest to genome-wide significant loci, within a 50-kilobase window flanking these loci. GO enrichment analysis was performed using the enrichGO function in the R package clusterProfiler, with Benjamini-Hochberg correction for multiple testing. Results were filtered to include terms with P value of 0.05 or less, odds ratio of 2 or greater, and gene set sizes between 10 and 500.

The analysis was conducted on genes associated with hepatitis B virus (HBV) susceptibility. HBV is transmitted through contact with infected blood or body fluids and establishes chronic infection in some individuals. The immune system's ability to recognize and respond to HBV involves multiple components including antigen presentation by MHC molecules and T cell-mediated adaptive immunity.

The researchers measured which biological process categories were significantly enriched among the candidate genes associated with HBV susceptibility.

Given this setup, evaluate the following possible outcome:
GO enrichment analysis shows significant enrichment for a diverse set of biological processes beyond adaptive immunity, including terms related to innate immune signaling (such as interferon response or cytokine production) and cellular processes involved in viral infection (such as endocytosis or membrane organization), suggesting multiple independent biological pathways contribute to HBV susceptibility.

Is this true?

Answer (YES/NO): NO